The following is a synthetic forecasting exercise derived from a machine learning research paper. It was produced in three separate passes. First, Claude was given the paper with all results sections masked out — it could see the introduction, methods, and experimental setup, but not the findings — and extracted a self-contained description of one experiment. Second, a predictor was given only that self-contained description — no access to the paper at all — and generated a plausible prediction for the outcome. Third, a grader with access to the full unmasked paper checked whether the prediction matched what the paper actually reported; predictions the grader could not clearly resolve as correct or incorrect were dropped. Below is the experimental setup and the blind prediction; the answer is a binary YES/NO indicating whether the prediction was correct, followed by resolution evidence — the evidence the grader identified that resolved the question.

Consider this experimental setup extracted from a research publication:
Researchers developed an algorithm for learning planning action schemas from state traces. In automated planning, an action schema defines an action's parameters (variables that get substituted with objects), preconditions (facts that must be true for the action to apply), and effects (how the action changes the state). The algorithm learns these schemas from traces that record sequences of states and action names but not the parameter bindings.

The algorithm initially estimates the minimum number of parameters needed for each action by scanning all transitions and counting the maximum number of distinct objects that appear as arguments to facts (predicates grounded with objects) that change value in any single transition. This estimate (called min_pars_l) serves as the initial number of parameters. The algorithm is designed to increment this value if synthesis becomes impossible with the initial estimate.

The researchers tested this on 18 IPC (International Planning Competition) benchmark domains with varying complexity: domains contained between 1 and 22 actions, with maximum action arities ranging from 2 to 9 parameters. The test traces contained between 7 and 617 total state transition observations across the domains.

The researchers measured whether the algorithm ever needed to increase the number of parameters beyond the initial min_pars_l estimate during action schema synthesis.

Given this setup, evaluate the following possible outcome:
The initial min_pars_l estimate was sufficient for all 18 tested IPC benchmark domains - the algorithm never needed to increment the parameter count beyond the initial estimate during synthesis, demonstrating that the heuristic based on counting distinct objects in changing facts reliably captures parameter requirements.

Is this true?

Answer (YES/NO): YES